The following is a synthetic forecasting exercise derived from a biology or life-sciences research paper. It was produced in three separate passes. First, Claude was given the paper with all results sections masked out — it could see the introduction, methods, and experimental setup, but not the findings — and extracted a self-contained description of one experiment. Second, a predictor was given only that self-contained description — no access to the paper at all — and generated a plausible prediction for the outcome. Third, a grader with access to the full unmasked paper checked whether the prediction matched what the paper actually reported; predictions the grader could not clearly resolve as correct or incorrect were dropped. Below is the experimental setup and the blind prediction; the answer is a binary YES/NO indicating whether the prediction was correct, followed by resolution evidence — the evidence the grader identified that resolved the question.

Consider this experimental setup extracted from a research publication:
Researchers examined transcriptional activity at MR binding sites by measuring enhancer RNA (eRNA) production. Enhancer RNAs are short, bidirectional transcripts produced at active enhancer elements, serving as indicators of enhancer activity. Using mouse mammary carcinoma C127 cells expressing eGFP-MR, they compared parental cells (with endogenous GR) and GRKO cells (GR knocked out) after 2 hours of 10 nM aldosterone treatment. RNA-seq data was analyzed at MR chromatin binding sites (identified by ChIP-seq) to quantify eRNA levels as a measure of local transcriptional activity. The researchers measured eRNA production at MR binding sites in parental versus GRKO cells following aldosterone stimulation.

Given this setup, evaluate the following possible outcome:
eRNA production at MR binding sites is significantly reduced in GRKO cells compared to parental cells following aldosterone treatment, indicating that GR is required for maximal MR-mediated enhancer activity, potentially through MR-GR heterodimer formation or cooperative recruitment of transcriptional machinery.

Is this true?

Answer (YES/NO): YES